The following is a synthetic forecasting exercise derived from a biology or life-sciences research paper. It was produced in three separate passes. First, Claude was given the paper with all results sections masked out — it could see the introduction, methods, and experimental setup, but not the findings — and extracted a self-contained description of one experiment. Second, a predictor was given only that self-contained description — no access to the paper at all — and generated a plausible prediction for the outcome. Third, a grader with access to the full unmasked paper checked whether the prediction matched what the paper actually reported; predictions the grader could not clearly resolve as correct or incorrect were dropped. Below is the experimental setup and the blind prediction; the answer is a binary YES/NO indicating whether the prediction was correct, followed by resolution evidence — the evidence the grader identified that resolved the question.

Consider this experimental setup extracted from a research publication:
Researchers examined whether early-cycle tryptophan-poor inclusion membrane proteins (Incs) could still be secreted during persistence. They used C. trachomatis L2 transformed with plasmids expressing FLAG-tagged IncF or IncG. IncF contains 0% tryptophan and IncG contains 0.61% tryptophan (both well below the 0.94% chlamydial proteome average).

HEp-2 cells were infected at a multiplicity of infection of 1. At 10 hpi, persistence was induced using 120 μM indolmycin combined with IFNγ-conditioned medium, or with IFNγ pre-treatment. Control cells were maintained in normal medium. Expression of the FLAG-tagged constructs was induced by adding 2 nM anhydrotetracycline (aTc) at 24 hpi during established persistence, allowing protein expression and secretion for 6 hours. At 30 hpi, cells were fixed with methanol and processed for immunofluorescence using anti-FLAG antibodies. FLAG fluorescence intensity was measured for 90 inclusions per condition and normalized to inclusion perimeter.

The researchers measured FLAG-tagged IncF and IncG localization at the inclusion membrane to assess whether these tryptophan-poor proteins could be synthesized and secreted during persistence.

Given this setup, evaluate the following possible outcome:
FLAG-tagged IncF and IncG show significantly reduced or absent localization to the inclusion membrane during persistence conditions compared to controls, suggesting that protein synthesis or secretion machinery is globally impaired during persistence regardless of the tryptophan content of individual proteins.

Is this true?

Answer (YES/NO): NO